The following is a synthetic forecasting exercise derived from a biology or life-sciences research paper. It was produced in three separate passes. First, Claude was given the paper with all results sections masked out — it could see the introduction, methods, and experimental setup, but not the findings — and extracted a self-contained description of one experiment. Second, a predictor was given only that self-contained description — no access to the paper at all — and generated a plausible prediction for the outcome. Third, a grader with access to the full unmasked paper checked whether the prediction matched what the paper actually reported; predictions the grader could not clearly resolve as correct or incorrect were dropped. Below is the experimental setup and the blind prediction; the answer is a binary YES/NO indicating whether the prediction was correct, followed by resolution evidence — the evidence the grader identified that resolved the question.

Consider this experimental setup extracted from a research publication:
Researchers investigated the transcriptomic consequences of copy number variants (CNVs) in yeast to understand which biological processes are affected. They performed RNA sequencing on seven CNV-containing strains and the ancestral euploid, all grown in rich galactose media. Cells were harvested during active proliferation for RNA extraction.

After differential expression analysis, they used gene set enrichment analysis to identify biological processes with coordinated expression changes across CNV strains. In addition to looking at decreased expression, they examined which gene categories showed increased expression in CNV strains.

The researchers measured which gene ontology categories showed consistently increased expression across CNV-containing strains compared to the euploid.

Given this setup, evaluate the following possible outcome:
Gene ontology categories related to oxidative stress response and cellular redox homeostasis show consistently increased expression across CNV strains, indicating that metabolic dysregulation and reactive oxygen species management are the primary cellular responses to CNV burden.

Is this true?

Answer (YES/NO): NO